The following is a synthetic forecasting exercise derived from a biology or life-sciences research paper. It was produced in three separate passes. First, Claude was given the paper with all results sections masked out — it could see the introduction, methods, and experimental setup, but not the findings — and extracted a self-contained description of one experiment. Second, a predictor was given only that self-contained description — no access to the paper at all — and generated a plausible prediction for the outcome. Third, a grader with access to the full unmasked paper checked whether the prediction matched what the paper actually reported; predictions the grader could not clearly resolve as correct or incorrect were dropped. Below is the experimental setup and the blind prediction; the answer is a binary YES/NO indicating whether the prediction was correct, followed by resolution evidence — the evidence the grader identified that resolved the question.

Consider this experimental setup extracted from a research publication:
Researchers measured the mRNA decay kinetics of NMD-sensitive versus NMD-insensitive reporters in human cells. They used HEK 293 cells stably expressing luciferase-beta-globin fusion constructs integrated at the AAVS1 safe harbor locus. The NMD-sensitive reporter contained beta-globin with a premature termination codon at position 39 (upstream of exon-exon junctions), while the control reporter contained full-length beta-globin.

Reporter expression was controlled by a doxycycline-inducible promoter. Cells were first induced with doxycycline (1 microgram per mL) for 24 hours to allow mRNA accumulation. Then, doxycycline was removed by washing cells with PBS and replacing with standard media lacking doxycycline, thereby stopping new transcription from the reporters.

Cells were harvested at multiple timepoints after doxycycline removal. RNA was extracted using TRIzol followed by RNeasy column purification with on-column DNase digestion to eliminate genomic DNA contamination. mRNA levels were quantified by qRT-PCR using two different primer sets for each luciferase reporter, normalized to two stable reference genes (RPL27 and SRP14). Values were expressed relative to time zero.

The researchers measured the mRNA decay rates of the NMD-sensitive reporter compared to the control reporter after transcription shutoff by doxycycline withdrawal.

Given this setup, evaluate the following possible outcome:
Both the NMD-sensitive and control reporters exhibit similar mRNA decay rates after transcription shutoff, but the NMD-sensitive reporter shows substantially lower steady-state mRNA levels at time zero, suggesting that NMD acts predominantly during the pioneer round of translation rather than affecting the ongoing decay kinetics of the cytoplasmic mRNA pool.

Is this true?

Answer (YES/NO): NO